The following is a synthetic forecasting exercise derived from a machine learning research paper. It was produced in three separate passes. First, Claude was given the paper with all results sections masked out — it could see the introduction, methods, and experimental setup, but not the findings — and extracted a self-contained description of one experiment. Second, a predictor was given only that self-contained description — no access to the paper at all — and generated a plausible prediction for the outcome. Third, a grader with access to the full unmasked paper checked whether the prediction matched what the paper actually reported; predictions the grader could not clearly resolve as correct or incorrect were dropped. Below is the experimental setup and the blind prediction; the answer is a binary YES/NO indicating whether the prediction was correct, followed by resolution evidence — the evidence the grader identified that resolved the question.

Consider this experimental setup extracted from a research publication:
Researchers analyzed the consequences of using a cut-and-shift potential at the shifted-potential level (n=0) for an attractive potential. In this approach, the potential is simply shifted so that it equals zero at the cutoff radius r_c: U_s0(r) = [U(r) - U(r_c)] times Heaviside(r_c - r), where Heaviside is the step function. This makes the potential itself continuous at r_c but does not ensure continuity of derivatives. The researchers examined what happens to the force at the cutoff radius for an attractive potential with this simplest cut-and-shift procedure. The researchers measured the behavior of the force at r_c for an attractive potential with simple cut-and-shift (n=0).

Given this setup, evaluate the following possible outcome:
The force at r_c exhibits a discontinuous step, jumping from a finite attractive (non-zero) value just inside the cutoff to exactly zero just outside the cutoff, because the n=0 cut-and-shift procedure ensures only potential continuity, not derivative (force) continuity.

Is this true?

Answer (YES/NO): YES